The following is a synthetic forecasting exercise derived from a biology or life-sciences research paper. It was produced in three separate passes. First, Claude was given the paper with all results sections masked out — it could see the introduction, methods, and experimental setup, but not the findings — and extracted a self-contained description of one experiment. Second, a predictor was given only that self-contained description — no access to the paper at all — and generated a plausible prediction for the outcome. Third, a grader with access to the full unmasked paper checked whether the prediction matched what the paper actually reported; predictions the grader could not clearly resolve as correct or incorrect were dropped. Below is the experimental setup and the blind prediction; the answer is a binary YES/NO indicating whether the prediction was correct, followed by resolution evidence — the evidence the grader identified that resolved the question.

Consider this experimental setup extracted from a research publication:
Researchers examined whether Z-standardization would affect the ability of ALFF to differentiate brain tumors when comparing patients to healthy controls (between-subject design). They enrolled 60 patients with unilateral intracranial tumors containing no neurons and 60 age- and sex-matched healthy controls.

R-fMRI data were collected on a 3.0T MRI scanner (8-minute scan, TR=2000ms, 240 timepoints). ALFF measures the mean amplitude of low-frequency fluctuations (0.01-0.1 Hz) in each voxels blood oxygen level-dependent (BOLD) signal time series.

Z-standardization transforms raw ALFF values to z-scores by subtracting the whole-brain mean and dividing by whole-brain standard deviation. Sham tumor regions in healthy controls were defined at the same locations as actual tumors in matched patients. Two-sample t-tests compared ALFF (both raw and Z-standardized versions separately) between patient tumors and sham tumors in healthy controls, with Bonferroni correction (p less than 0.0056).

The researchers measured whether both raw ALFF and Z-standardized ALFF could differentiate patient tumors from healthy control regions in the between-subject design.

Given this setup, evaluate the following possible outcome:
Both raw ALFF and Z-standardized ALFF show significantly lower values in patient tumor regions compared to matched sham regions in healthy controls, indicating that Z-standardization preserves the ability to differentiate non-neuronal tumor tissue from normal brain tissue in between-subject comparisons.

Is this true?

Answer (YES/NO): NO